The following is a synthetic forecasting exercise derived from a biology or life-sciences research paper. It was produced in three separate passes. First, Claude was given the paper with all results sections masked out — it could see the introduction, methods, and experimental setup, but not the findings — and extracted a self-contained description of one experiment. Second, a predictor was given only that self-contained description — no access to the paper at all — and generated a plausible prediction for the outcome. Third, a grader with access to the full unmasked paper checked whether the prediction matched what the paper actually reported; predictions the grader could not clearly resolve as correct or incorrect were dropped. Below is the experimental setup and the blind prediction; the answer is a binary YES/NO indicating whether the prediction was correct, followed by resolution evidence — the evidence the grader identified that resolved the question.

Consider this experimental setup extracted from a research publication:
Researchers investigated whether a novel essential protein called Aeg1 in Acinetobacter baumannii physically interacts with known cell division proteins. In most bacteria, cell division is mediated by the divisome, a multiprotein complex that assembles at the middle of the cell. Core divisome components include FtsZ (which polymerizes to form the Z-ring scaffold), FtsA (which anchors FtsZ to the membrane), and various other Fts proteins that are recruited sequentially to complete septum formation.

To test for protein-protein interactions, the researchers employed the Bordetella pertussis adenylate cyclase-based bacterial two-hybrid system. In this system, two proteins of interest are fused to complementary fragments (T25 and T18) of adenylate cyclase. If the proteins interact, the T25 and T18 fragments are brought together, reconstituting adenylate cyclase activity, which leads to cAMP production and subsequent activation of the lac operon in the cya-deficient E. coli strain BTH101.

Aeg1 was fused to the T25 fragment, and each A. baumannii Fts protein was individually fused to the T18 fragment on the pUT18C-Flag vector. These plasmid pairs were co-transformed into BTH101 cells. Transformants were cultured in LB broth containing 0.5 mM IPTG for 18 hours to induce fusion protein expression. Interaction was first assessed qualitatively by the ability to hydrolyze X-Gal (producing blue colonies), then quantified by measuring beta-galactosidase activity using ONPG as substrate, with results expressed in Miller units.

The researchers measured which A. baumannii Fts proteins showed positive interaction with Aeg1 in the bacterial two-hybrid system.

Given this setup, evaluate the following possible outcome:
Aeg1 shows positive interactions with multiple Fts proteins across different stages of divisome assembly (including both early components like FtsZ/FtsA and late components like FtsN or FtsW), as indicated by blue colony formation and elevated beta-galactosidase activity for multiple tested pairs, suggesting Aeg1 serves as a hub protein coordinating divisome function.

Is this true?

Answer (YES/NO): NO